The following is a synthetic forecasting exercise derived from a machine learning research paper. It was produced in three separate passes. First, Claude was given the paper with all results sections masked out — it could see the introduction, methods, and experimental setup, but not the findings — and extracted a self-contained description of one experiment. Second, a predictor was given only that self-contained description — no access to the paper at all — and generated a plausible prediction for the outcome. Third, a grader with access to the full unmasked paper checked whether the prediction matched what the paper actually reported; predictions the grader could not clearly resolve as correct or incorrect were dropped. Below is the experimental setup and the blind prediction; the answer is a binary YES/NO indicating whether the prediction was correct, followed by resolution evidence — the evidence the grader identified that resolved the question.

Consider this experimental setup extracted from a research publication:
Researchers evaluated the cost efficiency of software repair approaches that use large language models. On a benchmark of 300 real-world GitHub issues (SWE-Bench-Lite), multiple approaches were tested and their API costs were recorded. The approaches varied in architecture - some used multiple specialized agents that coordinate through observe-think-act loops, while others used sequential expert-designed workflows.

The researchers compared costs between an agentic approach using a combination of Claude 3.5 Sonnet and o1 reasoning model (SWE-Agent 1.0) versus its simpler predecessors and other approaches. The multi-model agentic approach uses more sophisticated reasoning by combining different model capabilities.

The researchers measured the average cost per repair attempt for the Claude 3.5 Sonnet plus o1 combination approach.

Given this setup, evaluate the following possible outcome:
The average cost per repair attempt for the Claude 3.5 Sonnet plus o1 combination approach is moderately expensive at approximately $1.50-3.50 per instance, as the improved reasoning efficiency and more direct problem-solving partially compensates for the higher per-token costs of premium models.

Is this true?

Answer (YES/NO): YES